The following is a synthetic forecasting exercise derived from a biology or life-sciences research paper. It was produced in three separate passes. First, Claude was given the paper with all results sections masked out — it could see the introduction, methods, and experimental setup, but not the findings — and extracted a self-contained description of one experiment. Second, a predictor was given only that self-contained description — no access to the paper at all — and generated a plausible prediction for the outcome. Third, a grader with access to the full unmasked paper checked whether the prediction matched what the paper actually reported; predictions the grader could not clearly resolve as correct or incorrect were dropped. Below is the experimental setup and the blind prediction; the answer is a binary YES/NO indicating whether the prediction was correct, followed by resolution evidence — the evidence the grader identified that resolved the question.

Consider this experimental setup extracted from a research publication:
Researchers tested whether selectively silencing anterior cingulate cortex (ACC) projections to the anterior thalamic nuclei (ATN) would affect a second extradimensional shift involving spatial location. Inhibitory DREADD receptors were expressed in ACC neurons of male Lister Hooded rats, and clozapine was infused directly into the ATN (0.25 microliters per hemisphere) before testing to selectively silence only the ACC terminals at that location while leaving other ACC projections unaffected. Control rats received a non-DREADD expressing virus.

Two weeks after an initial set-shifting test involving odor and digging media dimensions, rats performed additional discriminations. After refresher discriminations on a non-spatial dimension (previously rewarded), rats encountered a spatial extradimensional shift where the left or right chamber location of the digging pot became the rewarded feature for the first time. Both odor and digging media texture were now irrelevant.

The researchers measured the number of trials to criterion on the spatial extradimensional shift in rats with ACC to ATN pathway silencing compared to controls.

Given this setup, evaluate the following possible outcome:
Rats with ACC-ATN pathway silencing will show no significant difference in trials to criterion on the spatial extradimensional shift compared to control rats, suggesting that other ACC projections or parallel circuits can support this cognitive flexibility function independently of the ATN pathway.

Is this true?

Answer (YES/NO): NO